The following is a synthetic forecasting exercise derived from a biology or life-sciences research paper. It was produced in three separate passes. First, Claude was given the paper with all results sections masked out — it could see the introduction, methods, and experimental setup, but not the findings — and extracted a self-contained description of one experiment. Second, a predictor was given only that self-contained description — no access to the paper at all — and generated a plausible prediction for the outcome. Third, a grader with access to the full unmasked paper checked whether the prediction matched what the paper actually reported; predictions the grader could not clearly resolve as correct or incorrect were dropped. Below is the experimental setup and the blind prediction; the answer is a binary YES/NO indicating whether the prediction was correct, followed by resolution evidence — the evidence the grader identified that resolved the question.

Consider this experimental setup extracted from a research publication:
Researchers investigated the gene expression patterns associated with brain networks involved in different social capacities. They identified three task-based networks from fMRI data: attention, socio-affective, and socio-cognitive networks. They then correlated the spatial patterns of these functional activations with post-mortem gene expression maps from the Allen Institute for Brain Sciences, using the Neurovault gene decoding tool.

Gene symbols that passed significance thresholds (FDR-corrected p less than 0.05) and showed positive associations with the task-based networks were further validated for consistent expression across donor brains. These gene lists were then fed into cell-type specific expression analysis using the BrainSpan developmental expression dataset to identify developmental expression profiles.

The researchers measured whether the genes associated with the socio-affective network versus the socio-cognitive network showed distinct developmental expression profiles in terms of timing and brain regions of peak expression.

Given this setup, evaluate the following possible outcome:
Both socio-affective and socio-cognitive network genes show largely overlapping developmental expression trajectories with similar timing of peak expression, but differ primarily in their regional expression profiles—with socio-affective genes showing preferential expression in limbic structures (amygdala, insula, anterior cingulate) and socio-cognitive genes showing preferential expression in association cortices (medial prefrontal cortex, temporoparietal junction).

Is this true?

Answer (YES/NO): NO